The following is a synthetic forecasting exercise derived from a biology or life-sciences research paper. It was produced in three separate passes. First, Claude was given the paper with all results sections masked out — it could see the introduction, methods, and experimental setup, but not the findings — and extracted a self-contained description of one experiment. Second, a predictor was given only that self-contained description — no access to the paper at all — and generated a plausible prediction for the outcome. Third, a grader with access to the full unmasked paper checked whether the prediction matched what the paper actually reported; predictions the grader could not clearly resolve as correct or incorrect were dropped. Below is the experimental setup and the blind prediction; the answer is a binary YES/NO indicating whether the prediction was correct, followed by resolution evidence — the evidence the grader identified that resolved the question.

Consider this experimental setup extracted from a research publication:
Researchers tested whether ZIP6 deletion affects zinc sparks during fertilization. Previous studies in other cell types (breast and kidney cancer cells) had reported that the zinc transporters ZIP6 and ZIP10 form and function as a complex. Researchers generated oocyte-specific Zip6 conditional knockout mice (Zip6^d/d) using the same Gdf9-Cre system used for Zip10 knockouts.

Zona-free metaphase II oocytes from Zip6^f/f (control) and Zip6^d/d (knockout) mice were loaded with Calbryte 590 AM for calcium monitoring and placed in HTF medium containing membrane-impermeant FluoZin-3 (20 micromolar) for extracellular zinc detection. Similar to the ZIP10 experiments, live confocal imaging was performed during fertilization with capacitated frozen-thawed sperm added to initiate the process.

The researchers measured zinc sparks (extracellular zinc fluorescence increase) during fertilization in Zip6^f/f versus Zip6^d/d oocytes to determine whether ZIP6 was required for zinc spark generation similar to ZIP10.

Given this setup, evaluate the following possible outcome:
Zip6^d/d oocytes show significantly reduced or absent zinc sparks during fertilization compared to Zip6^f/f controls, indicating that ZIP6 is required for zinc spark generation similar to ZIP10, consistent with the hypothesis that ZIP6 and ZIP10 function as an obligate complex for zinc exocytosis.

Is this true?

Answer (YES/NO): NO